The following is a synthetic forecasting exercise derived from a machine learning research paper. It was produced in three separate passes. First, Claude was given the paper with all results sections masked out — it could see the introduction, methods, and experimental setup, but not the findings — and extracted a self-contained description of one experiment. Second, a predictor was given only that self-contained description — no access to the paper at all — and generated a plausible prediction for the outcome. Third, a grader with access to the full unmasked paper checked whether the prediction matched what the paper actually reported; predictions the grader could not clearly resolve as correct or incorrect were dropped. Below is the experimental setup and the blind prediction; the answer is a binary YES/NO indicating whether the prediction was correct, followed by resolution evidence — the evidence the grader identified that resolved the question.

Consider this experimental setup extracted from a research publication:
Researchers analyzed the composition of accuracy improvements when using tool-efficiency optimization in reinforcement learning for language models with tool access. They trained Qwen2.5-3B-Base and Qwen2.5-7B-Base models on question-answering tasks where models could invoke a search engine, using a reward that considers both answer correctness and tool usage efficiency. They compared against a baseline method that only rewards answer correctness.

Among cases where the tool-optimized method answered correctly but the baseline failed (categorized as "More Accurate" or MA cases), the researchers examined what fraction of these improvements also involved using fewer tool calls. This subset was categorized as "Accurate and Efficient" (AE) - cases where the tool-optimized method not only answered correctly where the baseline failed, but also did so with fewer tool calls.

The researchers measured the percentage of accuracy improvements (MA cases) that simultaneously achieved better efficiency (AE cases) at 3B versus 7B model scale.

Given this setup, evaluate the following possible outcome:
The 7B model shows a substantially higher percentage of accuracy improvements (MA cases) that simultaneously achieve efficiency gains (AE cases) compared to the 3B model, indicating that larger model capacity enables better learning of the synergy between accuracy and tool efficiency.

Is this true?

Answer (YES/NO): YES